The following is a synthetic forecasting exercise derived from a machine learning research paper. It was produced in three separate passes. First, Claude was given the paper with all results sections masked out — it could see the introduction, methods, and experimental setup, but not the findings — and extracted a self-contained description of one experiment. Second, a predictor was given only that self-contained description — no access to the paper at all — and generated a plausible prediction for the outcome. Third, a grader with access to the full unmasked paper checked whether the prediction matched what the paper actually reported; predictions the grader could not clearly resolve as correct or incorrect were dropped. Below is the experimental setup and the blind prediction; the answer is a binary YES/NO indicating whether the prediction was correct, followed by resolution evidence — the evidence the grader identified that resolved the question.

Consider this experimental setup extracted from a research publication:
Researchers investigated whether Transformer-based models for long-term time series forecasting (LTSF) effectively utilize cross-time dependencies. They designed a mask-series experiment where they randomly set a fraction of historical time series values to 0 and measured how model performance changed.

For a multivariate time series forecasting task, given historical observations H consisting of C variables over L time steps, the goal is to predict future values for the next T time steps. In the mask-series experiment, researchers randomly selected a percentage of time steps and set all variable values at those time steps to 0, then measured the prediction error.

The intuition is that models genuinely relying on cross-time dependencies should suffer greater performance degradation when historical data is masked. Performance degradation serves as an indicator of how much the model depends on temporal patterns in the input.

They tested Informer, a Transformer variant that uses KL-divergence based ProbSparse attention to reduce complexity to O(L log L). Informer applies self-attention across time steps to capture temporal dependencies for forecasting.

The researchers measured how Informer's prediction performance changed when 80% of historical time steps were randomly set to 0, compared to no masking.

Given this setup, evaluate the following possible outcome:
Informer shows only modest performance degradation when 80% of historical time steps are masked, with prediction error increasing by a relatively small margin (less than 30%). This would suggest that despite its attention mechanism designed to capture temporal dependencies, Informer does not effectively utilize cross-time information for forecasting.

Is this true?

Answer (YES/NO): YES